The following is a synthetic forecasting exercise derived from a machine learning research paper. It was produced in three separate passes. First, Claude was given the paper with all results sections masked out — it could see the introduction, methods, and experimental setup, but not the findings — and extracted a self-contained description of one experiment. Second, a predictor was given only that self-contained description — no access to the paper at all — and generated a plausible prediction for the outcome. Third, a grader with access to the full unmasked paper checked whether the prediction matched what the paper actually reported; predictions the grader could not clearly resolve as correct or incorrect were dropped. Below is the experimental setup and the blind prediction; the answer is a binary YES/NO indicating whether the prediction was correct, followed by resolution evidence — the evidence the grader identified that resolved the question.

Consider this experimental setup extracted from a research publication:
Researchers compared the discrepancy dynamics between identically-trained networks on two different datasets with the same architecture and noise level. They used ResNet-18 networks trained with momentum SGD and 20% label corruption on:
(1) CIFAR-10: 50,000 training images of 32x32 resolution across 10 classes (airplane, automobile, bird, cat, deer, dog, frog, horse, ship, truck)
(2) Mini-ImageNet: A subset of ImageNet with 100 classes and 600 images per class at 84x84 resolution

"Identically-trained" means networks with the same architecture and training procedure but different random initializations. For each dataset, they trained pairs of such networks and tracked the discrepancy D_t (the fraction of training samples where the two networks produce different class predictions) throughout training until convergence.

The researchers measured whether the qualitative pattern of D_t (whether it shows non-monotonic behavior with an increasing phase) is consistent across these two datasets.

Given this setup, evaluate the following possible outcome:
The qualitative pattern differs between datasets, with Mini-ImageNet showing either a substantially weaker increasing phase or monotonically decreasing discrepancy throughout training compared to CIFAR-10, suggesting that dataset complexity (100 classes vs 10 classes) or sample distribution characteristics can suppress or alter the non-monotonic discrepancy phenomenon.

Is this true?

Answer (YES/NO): NO